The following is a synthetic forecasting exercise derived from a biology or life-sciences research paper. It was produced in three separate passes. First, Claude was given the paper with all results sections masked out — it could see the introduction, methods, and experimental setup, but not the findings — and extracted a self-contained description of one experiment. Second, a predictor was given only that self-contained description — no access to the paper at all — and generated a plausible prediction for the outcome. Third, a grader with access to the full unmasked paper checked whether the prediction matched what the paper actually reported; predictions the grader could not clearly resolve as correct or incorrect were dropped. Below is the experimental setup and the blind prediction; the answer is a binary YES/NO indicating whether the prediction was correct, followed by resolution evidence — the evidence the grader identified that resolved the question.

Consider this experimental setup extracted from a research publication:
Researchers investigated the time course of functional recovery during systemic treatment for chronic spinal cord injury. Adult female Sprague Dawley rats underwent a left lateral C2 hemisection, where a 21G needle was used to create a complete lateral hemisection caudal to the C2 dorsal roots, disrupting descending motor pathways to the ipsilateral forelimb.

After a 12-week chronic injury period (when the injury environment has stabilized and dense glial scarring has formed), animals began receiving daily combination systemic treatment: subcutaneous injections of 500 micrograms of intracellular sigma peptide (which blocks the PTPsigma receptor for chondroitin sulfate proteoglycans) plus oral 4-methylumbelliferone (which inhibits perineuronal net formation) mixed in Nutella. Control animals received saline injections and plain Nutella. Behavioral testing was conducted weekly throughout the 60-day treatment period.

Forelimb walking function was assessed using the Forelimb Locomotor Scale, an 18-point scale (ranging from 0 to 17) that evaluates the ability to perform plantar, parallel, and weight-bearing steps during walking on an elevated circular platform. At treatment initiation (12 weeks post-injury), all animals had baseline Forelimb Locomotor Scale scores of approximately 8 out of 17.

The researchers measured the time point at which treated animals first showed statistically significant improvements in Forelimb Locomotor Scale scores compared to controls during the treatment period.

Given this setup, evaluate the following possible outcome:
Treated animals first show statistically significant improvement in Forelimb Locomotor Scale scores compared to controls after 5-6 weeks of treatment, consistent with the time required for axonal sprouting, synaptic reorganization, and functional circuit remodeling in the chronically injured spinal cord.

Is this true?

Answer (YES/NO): NO